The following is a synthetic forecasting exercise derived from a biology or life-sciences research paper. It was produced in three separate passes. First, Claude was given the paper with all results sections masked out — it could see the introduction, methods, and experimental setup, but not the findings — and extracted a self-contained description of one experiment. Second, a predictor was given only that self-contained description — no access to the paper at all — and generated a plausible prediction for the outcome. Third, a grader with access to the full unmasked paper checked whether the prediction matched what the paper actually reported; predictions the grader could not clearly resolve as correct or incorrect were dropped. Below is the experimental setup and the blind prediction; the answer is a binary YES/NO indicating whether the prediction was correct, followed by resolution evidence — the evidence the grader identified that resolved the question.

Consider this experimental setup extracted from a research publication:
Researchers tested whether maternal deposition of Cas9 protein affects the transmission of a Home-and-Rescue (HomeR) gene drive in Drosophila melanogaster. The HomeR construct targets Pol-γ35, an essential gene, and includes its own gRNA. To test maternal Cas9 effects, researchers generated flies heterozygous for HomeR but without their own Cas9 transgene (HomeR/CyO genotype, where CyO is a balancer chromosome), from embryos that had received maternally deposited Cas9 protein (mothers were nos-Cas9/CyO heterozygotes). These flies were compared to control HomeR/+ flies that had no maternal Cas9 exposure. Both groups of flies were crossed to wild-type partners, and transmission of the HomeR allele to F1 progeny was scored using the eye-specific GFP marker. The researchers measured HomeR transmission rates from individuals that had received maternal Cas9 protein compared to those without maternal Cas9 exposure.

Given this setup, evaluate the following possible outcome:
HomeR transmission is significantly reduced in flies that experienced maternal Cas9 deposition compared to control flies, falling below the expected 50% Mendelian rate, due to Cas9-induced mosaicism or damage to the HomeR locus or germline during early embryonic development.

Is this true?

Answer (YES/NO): NO